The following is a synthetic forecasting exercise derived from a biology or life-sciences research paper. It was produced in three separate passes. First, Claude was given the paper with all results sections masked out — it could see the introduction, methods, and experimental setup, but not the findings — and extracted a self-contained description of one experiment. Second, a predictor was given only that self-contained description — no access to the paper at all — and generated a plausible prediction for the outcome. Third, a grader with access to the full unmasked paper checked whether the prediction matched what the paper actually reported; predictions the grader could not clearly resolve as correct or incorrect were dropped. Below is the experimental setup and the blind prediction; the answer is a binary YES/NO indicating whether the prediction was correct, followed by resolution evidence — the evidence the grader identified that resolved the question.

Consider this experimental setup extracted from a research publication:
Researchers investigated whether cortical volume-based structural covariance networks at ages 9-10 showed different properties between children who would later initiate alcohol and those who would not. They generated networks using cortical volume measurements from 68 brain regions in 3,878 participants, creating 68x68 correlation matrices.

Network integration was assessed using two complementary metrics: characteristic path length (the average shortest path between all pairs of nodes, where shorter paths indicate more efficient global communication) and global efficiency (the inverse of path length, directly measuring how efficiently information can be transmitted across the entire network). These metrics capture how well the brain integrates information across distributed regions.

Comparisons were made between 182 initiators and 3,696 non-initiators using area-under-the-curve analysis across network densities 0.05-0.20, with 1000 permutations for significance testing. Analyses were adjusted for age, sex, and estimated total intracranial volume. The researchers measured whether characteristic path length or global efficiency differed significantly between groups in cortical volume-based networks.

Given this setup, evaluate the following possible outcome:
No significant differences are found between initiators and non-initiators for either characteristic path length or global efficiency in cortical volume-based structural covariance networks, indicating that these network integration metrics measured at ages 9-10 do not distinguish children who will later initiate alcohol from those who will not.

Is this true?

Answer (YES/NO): YES